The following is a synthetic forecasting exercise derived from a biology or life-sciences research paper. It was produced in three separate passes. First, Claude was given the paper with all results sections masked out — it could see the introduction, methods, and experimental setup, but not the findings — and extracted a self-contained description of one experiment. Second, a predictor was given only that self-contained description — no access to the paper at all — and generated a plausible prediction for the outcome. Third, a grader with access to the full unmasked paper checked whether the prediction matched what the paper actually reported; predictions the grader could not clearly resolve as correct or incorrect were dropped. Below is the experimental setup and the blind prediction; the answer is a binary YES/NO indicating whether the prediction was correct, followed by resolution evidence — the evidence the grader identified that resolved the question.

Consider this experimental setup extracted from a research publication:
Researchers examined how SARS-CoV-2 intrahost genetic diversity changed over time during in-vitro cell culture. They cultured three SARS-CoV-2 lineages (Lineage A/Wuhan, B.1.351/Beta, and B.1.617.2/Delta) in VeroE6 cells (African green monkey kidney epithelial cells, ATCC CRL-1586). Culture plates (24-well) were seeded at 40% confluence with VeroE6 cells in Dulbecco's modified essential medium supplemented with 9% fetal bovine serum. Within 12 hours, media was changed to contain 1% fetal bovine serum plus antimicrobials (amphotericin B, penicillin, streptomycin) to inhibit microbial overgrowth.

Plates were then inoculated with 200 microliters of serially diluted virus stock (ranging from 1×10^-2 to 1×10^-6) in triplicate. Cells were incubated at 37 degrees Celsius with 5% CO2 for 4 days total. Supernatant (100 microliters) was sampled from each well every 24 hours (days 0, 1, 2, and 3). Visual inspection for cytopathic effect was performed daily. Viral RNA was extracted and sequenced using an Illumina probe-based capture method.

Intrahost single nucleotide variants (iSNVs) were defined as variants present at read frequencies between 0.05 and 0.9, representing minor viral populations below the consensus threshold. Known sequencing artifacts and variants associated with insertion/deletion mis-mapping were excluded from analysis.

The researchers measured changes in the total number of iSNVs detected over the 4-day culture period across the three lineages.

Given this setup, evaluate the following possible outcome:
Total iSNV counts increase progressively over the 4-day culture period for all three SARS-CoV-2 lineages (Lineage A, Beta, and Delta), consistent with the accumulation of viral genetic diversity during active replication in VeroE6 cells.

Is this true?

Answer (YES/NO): NO